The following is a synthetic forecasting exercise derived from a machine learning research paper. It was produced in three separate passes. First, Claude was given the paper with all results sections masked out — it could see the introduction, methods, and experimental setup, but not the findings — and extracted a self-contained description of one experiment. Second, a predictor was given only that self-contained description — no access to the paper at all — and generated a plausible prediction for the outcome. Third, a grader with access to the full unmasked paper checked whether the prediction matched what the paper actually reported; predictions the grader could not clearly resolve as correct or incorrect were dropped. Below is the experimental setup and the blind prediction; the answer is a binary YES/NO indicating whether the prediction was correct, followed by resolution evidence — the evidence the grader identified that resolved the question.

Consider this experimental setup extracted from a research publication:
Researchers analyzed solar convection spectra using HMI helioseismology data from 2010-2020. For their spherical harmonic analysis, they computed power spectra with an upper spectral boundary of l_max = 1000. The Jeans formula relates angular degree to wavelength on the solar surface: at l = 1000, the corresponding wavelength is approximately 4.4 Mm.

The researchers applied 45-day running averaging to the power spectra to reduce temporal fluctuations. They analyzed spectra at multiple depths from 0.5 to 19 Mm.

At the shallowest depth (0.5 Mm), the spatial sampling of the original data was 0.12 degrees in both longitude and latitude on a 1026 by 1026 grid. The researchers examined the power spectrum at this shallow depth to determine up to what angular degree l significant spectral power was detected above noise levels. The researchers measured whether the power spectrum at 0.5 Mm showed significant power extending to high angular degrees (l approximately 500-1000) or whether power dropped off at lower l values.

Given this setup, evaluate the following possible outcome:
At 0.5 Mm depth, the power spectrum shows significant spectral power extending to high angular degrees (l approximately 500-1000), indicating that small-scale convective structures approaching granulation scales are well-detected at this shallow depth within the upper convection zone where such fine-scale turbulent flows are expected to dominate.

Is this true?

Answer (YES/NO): NO